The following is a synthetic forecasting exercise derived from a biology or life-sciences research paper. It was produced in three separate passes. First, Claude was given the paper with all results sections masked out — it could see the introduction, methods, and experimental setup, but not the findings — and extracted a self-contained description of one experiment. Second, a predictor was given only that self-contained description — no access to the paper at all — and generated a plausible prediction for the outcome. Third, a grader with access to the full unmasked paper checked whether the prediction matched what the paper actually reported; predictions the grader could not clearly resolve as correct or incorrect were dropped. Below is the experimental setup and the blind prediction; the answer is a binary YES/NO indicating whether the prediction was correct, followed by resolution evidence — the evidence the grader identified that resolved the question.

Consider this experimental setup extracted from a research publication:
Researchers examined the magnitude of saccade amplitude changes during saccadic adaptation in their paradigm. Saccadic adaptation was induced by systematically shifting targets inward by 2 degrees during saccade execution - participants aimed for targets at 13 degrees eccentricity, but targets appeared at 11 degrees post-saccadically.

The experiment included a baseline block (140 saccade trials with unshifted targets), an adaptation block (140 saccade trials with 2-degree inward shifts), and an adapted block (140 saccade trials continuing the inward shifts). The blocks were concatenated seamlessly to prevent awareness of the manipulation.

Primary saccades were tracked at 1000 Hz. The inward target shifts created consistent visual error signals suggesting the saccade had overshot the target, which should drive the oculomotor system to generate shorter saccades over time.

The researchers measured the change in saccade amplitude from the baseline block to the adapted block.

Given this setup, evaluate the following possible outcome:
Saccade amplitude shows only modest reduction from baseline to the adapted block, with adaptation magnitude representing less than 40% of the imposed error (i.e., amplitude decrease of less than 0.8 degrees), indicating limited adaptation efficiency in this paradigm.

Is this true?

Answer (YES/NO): NO